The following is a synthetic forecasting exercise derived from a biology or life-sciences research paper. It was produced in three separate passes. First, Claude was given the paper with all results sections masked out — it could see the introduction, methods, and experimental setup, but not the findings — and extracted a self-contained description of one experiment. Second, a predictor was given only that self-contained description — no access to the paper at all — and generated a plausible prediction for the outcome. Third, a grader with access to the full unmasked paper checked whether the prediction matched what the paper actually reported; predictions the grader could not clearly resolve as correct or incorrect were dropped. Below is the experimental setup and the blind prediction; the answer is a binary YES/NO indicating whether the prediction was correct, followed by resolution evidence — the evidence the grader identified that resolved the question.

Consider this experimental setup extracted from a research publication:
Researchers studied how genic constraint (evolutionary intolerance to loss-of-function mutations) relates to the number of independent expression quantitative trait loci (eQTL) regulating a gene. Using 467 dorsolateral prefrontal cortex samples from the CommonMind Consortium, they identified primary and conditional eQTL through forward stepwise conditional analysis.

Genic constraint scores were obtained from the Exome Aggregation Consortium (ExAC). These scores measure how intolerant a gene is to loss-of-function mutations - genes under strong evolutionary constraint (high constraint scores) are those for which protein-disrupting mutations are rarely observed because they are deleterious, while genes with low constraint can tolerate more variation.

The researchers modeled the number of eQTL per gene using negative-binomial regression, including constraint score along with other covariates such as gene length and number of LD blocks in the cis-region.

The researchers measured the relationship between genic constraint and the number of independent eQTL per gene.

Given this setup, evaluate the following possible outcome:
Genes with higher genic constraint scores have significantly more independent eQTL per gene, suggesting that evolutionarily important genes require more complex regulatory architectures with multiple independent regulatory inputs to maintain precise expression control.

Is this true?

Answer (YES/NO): NO